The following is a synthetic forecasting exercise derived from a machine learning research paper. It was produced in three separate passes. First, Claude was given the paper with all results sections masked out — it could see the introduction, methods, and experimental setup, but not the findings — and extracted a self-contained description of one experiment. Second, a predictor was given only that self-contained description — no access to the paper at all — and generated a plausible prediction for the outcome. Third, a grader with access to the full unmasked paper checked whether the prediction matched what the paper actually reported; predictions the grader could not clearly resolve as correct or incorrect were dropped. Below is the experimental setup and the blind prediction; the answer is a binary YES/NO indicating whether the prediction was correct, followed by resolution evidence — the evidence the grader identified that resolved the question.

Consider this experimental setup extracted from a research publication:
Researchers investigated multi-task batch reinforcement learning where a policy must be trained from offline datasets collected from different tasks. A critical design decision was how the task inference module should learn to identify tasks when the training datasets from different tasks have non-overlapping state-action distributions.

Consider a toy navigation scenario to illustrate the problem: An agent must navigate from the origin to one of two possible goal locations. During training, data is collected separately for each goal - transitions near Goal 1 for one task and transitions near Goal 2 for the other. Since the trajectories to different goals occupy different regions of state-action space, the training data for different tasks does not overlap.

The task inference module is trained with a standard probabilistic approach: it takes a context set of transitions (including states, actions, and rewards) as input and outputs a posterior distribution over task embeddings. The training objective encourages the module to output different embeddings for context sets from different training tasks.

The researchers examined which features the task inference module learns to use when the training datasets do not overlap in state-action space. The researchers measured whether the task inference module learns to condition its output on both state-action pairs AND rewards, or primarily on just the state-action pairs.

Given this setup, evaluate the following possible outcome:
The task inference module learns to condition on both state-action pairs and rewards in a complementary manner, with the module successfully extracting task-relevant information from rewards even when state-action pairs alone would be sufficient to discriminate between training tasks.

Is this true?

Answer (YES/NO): NO